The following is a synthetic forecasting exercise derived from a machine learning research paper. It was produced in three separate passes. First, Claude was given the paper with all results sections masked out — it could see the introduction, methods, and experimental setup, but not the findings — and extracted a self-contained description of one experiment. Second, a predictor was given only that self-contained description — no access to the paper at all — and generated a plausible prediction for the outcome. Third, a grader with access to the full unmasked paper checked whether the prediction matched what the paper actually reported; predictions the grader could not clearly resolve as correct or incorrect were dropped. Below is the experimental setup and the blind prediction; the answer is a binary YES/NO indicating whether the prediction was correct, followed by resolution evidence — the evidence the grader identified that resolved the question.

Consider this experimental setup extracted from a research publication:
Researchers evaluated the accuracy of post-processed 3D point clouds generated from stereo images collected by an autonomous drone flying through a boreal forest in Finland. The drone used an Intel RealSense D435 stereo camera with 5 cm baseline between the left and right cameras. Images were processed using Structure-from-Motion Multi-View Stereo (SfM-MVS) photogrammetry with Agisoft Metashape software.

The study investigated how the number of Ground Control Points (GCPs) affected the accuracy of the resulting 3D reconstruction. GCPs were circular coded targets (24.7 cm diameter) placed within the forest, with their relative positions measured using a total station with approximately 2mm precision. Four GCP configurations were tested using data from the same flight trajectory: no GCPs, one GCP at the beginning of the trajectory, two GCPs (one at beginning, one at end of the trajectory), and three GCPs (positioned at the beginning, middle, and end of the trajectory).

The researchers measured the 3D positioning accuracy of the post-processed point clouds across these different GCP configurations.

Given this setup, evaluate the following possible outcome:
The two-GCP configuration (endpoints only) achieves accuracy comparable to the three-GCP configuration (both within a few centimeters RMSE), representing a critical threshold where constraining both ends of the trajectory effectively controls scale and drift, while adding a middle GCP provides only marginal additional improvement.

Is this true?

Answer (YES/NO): NO